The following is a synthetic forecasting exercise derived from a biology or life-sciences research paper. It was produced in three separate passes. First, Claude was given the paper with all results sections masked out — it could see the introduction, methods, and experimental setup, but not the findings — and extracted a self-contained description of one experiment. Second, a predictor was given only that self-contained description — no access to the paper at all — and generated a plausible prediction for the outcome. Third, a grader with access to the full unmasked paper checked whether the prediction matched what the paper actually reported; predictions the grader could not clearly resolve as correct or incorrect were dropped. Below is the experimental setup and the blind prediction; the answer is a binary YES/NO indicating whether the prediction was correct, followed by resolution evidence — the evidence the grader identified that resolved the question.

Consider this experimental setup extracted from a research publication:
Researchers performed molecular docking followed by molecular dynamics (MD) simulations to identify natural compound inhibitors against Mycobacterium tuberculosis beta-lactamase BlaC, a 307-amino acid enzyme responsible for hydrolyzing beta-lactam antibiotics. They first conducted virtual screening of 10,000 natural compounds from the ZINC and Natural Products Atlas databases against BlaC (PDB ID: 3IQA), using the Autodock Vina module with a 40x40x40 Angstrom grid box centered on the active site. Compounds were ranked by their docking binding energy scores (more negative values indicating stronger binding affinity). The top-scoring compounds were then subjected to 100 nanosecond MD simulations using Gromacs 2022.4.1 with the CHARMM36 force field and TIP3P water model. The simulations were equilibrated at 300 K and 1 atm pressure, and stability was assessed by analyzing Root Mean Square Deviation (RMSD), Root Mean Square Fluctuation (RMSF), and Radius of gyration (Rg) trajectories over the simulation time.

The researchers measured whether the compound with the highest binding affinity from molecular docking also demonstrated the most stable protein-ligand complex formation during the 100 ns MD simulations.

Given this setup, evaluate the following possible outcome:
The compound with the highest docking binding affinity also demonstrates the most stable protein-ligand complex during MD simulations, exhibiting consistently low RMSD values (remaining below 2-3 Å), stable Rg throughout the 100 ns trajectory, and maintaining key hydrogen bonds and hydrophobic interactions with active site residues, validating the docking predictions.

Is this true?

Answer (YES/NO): NO